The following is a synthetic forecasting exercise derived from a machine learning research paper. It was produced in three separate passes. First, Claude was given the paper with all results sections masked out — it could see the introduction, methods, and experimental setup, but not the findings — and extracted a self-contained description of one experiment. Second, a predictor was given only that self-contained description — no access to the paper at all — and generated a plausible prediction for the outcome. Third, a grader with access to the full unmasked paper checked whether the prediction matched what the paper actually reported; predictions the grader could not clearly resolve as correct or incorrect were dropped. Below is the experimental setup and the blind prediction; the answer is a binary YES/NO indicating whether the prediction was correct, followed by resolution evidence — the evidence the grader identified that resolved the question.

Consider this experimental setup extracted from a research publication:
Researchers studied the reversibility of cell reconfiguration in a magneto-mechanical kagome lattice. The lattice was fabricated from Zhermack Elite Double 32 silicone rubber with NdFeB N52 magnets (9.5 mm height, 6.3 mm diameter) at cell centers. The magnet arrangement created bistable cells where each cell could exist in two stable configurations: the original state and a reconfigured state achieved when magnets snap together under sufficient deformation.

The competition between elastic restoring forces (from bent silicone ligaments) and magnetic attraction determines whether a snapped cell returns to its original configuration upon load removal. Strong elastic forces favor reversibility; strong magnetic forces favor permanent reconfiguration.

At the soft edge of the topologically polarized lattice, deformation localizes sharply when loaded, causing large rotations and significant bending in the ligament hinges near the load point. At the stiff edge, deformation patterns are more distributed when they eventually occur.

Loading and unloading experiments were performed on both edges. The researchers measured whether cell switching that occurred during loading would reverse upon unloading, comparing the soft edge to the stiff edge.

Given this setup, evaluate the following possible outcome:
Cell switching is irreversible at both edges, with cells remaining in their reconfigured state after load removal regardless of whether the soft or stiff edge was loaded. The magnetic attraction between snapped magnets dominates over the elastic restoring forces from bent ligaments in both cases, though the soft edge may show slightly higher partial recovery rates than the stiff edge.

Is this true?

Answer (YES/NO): NO